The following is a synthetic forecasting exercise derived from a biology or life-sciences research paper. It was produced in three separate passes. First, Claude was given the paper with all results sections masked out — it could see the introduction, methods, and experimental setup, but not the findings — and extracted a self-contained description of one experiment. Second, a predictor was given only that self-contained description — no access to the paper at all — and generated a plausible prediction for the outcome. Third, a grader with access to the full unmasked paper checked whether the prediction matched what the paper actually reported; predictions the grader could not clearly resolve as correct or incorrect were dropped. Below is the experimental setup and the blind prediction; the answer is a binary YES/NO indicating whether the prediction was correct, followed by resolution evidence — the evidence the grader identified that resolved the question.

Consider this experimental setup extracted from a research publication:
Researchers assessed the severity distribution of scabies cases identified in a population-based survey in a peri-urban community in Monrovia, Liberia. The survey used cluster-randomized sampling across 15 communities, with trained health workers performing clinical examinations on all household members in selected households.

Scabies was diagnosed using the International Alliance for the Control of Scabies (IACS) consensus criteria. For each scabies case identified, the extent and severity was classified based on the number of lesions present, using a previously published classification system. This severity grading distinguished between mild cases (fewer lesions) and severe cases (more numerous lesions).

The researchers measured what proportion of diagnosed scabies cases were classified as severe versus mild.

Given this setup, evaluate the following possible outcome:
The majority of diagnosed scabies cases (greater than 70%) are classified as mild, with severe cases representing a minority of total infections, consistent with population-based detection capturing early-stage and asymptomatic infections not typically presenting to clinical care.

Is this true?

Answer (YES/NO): NO